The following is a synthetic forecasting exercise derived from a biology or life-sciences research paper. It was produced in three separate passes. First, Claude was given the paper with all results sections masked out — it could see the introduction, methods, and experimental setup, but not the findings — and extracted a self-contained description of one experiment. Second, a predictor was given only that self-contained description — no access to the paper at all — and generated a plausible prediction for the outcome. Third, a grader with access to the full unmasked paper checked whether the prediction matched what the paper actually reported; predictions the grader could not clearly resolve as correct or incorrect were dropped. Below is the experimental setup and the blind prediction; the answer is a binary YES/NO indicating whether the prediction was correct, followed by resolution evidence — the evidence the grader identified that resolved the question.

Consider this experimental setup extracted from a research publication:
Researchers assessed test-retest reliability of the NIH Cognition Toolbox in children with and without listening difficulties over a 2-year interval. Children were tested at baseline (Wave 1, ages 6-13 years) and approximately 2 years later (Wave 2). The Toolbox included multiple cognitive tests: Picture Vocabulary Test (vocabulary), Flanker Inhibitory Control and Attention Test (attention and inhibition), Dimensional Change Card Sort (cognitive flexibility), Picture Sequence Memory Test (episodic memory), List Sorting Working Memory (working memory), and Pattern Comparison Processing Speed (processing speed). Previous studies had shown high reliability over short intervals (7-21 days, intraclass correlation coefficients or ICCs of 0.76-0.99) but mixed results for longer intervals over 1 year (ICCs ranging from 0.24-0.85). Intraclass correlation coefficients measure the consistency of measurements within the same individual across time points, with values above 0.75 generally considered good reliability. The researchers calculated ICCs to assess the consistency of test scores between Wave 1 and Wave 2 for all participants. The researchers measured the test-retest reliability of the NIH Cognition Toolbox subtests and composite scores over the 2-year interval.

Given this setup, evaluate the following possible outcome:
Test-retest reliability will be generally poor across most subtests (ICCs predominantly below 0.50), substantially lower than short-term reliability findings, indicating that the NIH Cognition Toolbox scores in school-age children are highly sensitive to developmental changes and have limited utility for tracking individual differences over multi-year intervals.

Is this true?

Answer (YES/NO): NO